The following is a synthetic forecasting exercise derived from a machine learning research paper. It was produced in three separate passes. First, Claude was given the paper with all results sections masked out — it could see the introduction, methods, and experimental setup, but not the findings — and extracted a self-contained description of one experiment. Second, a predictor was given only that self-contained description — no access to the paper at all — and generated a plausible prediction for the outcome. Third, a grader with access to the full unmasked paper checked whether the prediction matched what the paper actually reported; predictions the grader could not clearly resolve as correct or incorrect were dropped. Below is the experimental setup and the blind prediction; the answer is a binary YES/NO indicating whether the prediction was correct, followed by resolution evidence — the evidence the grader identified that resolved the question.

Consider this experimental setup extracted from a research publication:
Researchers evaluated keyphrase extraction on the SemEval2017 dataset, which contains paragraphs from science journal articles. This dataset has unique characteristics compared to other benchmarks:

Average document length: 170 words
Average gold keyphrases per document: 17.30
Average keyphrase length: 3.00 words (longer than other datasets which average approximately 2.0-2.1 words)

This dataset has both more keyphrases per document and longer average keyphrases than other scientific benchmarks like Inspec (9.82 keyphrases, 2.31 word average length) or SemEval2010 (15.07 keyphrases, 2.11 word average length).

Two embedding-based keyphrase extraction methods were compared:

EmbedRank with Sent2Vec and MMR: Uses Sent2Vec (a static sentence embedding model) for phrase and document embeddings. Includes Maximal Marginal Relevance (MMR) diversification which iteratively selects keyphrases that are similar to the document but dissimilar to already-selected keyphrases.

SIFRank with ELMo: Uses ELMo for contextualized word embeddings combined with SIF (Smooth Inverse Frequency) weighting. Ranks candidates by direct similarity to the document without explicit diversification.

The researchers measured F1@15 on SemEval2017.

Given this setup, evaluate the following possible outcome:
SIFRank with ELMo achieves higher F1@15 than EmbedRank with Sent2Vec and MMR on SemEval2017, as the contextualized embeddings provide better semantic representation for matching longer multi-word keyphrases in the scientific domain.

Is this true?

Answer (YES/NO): YES